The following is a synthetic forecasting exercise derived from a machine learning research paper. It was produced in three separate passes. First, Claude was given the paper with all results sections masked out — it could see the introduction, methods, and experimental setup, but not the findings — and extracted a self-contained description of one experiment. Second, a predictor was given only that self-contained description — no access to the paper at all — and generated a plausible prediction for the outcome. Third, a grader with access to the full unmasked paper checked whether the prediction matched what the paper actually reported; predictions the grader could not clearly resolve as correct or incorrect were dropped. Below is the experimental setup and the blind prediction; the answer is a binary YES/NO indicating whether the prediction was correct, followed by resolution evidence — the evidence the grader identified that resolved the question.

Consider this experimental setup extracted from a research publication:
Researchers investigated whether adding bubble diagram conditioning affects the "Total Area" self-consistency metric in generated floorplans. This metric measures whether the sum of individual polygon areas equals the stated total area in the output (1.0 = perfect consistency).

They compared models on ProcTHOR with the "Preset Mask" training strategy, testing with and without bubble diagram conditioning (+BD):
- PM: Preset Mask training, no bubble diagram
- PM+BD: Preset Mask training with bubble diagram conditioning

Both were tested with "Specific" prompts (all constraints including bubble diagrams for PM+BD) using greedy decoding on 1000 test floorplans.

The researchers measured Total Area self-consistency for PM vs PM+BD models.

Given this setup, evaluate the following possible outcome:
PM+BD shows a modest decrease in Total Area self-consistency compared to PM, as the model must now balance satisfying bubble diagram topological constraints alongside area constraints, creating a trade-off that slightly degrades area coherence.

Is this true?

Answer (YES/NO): NO